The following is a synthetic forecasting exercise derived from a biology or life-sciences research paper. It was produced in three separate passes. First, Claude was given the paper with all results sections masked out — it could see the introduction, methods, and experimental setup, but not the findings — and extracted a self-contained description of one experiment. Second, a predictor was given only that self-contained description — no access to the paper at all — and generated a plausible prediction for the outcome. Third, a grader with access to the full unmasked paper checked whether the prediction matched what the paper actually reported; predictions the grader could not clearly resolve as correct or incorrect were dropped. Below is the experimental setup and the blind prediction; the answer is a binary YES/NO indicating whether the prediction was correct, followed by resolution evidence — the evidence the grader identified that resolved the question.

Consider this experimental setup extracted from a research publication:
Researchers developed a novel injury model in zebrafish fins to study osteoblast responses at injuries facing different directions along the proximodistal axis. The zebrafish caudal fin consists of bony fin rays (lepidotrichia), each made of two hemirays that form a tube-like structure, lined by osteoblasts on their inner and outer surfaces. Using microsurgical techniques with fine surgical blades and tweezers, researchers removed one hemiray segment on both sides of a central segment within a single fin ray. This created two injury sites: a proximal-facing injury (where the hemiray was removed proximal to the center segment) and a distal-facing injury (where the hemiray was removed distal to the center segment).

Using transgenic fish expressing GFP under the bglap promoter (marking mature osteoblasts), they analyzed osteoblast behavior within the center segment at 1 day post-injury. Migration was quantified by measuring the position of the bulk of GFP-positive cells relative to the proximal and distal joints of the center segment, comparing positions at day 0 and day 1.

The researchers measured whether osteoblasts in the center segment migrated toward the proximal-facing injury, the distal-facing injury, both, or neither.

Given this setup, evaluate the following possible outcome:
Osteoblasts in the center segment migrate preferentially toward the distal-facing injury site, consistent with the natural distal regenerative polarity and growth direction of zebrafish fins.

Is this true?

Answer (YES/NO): NO